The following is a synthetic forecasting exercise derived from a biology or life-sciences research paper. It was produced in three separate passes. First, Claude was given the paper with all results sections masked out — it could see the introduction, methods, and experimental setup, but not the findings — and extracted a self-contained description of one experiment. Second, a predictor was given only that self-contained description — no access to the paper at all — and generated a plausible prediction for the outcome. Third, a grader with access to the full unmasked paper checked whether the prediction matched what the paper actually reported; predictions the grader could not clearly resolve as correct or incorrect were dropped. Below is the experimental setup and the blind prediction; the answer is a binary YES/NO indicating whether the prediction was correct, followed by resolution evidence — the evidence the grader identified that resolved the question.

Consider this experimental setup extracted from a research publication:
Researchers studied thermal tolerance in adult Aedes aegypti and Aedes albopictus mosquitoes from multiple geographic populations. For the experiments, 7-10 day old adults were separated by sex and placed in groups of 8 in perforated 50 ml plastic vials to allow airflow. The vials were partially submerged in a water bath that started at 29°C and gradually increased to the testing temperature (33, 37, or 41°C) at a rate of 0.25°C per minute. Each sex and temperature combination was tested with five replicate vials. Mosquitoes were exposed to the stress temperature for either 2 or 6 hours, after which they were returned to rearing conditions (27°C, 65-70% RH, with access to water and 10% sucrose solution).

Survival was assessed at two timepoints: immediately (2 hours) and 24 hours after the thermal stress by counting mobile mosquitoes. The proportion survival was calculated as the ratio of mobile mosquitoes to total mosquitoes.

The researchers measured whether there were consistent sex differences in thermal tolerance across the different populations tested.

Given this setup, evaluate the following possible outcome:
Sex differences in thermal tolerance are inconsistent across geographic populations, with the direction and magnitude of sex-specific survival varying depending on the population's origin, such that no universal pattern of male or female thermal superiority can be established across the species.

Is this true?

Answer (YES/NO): NO